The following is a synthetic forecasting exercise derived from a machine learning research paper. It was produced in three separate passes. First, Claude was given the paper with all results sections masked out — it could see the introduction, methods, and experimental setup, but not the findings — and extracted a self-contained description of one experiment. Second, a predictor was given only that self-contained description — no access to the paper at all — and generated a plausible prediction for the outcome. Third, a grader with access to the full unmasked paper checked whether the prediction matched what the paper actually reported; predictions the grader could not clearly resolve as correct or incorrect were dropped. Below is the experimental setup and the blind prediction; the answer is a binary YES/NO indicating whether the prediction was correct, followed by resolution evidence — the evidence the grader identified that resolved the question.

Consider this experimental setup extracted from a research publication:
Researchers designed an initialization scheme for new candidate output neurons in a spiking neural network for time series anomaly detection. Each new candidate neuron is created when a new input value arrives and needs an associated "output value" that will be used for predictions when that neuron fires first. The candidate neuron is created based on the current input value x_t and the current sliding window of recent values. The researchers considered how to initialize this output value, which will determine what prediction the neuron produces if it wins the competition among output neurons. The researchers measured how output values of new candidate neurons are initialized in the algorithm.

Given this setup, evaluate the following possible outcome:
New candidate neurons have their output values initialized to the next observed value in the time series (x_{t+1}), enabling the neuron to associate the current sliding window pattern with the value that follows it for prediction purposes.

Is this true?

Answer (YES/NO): NO